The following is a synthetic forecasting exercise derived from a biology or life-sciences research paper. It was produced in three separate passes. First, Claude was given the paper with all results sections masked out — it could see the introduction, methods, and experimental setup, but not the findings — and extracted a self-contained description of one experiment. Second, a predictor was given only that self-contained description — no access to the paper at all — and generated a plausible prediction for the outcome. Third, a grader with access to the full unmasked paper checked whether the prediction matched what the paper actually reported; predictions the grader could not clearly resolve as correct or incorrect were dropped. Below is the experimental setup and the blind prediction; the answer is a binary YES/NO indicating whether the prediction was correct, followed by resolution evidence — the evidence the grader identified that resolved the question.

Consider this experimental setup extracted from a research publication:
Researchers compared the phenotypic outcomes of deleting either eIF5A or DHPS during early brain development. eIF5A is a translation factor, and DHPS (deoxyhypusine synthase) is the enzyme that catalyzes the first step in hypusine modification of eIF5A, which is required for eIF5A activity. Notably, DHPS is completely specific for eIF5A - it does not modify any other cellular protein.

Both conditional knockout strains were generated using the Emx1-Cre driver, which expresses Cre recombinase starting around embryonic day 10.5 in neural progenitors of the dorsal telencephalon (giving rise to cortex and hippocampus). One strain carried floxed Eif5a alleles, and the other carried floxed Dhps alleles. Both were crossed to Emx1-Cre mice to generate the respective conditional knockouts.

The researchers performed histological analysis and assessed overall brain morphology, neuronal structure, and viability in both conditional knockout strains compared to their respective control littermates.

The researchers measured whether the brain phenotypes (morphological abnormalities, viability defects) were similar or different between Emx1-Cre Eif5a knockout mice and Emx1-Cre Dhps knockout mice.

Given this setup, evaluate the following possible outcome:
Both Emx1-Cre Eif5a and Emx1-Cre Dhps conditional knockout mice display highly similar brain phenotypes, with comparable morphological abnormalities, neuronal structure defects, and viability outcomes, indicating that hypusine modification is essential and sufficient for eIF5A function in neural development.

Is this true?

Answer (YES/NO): NO